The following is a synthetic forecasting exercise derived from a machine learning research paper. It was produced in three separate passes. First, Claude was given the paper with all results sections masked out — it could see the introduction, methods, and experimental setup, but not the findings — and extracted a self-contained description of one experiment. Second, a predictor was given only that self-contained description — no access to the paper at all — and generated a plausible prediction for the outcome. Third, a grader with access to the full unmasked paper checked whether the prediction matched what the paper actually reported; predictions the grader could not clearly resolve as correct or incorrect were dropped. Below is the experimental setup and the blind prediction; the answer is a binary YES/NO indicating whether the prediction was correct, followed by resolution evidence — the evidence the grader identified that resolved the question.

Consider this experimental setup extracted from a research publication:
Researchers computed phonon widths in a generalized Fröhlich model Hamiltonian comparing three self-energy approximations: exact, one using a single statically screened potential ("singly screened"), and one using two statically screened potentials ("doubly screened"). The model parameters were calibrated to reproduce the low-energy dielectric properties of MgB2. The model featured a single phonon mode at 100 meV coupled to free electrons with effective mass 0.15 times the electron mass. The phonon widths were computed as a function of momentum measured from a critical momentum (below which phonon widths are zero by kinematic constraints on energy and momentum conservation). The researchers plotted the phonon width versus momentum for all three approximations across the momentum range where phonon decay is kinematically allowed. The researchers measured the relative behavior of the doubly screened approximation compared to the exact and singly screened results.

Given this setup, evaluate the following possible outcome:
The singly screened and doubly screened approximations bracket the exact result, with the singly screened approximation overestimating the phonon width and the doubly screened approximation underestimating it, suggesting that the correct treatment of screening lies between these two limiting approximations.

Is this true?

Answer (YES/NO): NO